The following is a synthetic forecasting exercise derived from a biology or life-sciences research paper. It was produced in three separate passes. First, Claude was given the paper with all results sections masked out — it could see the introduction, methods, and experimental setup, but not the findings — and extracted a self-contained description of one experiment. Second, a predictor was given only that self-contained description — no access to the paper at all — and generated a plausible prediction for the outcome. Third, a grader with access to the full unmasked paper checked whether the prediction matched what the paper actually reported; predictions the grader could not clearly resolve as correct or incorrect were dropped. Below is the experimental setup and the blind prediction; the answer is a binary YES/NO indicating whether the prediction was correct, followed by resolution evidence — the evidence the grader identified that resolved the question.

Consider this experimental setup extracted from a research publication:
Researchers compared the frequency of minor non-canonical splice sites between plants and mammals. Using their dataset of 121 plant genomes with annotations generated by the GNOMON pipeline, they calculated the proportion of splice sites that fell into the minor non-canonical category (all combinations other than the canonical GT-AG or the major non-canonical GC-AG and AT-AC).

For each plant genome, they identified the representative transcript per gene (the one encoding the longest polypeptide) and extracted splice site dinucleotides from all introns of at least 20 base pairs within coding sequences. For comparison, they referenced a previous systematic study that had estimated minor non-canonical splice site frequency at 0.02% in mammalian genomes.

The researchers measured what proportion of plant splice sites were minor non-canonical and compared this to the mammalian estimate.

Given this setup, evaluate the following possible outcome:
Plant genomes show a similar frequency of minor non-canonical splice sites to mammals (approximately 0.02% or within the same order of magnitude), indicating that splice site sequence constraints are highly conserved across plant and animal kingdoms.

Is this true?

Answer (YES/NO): NO